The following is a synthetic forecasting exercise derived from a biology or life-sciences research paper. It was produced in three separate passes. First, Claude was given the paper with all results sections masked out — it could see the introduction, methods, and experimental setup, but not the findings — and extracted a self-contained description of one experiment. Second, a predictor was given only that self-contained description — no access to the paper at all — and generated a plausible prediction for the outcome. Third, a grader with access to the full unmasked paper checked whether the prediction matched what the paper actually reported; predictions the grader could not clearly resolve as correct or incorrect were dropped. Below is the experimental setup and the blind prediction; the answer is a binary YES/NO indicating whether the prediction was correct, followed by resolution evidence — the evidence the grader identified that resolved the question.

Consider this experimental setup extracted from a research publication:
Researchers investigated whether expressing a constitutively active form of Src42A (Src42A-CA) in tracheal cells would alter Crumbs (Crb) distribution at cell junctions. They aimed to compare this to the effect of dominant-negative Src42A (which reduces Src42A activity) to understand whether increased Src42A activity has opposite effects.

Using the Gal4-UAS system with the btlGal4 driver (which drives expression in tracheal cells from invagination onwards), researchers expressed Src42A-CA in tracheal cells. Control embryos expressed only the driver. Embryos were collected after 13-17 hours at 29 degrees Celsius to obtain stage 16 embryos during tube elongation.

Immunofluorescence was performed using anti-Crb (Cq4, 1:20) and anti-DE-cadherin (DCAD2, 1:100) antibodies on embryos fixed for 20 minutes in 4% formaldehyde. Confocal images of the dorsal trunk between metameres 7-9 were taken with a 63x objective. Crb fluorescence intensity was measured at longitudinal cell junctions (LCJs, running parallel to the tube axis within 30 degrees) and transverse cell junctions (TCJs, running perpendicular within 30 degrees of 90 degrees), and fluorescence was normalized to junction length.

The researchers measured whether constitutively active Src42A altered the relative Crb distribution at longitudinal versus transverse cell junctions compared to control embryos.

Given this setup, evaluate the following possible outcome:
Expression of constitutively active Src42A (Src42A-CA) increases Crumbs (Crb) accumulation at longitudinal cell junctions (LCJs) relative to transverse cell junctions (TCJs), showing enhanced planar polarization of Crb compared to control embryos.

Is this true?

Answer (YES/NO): NO